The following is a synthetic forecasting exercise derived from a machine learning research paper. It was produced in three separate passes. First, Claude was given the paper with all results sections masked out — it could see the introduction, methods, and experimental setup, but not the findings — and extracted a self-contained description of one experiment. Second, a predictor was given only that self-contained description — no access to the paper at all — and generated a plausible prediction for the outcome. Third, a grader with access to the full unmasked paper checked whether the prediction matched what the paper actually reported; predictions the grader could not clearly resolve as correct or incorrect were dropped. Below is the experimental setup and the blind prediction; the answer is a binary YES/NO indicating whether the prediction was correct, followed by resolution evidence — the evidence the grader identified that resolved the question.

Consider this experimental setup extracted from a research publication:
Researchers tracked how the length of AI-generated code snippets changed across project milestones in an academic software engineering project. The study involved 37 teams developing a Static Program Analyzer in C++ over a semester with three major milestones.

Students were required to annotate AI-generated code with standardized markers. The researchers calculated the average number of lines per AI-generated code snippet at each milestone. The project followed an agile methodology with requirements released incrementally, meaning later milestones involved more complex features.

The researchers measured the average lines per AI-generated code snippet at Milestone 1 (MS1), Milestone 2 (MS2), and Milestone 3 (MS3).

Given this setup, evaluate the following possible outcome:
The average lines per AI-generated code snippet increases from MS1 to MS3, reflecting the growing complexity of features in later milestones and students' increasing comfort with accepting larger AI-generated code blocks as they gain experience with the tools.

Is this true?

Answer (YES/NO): YES